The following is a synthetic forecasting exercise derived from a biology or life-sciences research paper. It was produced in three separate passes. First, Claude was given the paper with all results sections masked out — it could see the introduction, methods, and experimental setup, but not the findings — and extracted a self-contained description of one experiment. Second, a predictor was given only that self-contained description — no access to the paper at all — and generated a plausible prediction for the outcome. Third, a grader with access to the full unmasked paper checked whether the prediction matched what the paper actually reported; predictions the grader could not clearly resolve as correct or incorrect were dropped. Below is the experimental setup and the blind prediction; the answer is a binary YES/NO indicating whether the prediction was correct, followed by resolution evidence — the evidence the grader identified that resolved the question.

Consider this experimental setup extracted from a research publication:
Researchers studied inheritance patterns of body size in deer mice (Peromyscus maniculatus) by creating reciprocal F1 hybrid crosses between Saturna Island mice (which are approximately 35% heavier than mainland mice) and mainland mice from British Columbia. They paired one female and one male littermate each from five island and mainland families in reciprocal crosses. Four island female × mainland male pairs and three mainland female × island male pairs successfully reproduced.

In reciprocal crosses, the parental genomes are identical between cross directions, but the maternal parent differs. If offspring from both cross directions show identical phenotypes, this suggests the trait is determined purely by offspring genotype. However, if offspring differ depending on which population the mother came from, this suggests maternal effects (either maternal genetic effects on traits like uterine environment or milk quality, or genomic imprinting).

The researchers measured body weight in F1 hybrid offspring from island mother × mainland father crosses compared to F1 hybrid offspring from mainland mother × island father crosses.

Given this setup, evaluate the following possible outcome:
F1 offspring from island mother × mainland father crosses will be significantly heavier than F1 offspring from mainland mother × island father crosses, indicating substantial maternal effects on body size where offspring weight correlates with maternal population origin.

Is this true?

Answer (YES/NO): YES